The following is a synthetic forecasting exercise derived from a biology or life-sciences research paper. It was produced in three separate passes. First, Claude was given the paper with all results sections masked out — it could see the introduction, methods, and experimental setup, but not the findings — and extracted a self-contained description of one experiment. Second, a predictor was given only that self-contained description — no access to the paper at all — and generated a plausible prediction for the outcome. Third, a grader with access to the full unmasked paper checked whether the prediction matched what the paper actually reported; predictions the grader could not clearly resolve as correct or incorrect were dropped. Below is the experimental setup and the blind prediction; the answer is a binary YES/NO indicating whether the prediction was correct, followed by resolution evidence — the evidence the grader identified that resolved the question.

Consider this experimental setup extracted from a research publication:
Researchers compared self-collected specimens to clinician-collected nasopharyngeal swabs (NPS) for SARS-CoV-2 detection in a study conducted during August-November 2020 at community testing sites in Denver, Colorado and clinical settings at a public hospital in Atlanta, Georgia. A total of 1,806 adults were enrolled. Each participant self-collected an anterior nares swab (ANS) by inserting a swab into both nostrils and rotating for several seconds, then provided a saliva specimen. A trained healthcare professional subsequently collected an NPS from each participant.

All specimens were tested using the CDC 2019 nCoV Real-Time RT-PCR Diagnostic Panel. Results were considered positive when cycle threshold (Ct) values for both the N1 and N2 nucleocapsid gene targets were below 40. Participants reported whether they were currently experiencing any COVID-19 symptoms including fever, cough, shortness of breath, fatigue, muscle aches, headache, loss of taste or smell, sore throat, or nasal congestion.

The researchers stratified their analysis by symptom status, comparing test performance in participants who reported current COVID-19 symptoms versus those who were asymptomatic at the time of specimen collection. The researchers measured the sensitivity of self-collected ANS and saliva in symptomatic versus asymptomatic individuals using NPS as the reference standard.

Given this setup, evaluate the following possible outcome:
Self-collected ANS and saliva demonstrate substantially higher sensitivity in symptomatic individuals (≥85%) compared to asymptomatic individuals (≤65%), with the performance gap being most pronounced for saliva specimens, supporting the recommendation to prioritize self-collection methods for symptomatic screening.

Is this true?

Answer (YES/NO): NO